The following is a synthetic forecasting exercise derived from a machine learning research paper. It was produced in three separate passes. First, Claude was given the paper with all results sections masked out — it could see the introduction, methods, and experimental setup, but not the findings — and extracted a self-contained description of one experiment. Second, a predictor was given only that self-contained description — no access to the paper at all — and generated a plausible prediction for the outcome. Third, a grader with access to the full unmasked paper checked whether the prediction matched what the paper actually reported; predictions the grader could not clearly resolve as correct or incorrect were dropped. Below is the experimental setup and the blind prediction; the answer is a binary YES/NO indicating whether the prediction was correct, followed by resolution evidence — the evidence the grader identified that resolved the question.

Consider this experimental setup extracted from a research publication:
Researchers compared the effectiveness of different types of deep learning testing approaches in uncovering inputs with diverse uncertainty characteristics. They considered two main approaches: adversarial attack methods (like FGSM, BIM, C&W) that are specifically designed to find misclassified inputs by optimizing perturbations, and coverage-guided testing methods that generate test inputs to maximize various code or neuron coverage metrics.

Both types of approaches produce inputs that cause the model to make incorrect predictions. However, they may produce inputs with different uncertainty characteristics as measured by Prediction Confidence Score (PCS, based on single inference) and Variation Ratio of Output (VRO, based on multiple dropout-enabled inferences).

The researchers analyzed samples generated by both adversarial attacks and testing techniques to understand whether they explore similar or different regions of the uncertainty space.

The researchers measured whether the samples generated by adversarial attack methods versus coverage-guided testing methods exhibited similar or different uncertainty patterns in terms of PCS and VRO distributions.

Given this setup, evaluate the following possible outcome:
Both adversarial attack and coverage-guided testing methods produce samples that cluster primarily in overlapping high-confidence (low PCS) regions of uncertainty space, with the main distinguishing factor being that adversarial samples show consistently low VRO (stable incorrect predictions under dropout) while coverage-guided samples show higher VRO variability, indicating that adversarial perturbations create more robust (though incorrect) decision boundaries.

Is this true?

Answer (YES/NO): NO